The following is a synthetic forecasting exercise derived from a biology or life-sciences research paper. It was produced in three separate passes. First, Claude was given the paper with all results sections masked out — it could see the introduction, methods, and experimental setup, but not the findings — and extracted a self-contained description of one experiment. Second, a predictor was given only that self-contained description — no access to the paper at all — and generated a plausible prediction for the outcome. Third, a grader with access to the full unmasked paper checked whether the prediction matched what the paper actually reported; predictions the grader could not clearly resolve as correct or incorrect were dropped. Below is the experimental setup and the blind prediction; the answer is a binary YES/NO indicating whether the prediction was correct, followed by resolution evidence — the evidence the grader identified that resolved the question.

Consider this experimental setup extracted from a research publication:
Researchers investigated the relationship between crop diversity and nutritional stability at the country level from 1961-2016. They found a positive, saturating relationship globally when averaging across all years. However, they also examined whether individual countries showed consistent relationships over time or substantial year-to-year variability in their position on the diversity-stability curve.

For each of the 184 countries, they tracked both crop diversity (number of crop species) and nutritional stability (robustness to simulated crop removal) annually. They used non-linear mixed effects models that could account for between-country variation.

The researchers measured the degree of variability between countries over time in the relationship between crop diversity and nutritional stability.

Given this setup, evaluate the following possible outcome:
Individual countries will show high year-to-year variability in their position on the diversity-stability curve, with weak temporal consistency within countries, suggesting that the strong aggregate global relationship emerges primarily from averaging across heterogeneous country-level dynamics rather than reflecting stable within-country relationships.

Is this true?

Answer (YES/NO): NO